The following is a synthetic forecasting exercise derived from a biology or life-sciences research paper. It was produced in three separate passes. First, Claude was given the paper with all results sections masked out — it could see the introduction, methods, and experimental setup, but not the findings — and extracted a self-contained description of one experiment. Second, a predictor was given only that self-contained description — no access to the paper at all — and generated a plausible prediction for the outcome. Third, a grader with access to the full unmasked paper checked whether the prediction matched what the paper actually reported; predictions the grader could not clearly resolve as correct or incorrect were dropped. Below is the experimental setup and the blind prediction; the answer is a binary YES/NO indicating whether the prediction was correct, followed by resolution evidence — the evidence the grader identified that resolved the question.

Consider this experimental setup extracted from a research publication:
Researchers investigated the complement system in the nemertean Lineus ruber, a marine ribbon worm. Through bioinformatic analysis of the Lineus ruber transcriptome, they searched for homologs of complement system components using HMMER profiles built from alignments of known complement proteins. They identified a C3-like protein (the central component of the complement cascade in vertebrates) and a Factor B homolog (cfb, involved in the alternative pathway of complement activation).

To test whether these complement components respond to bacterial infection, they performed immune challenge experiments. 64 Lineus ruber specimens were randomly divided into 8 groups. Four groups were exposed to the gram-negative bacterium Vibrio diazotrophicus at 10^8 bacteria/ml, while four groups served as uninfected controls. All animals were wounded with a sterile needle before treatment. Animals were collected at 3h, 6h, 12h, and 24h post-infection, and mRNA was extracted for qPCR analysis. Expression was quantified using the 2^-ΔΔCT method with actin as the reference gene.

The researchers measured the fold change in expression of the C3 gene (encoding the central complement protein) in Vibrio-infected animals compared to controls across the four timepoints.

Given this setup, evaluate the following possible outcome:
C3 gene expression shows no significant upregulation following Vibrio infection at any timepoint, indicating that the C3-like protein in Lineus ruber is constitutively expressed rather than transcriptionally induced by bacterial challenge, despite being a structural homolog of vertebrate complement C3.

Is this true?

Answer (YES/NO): NO